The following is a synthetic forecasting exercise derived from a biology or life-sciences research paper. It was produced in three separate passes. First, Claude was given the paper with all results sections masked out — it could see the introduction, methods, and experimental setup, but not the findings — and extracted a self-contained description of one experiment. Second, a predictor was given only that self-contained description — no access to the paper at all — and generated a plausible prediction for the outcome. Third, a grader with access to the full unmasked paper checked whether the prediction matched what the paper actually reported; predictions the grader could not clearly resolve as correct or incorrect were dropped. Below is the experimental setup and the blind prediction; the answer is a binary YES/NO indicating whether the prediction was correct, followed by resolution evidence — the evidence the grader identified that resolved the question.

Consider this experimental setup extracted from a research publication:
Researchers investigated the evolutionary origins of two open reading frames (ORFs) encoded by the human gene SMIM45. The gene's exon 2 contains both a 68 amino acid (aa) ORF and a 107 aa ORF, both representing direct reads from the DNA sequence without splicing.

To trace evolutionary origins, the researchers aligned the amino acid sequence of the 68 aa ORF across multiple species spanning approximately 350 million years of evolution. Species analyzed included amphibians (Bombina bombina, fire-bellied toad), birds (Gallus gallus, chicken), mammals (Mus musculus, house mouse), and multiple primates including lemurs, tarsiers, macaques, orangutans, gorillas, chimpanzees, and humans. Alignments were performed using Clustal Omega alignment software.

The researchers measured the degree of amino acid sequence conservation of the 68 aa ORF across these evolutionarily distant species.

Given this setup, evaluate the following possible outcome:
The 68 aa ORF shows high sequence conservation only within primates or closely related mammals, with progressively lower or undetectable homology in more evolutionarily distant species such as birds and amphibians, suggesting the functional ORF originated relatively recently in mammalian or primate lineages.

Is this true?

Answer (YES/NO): NO